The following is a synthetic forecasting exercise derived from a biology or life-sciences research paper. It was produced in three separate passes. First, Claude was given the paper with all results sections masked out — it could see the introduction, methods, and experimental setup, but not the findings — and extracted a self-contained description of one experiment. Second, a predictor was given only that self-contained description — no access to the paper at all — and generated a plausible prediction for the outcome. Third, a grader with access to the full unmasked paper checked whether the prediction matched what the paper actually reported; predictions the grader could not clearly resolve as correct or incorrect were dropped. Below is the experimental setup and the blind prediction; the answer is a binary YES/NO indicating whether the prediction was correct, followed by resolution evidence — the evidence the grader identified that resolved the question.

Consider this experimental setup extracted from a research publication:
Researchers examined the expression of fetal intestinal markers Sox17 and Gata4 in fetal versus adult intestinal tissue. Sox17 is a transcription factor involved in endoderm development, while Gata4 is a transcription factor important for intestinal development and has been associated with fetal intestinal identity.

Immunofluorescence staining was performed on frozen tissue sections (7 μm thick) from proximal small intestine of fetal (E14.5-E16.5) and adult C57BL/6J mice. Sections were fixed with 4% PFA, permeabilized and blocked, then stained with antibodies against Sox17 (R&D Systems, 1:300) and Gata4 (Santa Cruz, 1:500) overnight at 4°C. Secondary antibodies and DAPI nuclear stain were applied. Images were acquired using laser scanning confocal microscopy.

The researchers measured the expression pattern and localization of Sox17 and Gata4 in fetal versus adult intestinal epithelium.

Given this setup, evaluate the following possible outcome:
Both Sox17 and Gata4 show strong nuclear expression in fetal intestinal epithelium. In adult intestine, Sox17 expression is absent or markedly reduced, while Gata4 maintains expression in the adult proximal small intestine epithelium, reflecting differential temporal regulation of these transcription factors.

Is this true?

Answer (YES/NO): NO